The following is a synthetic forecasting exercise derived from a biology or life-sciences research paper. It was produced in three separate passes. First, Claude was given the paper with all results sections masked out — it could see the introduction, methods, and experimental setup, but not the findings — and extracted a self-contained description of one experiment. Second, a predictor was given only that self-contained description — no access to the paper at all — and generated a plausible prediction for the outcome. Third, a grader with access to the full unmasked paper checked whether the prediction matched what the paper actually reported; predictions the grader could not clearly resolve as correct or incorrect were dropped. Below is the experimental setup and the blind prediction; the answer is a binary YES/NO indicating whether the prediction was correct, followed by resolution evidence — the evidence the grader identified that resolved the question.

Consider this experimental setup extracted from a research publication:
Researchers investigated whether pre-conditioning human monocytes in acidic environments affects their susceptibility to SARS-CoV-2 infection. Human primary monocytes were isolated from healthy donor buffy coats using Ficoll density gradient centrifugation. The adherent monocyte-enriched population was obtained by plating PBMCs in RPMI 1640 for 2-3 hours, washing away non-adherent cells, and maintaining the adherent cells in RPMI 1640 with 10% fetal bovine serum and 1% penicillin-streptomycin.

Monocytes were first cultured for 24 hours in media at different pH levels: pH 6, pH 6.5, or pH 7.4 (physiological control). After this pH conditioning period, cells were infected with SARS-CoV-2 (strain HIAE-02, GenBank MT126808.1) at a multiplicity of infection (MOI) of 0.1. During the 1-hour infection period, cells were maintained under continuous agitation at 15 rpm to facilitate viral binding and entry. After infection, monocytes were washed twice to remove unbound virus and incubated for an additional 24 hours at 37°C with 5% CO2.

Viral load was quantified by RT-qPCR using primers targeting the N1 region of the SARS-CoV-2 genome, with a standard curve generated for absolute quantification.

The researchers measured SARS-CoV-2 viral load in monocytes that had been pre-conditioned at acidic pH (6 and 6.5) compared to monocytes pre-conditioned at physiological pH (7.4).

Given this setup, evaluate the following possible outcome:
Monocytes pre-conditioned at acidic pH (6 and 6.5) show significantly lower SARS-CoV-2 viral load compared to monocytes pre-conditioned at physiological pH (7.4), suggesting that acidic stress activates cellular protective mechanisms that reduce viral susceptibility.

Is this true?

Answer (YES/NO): NO